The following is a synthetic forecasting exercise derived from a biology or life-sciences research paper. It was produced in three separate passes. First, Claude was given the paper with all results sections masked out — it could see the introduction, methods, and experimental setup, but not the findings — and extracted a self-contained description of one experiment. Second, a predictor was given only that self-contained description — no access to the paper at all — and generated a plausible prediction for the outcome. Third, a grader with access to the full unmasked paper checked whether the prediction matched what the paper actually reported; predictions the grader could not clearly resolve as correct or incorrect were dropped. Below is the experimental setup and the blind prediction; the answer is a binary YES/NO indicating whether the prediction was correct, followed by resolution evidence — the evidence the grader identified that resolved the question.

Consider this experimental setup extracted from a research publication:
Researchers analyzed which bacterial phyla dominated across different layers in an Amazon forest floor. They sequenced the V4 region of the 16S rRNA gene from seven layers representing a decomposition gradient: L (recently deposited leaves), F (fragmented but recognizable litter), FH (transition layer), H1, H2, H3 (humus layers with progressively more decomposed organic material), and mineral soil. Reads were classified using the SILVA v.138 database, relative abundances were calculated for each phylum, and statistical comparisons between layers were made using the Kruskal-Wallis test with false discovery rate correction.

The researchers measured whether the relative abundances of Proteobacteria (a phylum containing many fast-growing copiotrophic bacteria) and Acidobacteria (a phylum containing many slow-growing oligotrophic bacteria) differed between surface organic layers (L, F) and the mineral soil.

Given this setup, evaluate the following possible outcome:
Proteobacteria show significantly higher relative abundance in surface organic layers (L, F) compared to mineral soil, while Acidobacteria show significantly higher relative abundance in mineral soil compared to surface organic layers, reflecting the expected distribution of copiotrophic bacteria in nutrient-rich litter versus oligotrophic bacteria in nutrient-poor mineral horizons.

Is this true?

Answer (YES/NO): YES